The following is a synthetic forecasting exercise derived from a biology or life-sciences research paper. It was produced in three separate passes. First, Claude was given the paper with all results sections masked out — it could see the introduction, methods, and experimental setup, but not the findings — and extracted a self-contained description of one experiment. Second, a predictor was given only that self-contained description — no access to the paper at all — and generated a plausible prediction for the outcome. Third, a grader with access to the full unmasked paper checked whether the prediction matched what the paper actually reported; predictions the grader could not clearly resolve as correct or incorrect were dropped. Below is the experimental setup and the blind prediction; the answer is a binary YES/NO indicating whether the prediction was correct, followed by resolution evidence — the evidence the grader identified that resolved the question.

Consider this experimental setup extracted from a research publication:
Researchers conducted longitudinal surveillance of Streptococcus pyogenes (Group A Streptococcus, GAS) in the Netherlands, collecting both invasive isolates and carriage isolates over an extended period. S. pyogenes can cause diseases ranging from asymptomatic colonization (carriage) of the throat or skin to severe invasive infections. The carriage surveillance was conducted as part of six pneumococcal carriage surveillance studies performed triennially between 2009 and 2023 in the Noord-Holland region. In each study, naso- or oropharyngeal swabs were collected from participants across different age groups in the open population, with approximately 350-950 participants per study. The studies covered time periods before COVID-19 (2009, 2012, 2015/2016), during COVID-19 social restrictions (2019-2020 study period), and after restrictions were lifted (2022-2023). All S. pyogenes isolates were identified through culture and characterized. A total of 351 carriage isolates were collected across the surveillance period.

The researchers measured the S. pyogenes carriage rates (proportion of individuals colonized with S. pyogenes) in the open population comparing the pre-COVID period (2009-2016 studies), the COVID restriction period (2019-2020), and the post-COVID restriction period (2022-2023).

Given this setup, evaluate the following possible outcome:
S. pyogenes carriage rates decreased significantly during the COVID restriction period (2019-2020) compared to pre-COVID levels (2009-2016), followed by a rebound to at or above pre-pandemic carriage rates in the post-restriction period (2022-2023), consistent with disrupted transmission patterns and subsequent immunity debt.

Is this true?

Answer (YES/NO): NO